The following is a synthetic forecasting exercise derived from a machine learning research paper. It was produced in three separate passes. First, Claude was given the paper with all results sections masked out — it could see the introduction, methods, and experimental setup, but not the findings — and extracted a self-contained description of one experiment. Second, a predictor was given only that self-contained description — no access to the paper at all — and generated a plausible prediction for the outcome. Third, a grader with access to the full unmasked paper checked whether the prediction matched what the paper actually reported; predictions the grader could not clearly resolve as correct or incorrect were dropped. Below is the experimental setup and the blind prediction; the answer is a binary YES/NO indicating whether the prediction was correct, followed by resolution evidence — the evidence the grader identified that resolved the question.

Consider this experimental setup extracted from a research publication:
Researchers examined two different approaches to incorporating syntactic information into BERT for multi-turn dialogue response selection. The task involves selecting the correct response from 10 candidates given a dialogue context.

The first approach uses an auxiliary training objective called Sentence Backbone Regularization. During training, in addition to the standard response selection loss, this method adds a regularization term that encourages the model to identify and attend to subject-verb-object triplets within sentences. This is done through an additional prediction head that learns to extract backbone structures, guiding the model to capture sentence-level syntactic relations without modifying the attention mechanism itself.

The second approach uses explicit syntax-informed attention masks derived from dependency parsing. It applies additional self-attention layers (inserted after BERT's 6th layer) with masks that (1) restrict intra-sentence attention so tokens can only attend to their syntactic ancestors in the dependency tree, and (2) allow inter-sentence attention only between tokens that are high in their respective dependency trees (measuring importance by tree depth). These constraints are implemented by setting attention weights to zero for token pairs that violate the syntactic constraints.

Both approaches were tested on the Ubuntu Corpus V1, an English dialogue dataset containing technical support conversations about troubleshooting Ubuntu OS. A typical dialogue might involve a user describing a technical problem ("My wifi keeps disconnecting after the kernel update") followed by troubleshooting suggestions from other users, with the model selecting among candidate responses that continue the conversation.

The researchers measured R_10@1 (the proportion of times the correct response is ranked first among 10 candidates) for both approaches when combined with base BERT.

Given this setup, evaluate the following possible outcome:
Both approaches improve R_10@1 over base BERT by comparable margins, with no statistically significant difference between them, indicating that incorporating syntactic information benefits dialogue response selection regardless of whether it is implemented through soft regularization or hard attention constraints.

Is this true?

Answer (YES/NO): NO